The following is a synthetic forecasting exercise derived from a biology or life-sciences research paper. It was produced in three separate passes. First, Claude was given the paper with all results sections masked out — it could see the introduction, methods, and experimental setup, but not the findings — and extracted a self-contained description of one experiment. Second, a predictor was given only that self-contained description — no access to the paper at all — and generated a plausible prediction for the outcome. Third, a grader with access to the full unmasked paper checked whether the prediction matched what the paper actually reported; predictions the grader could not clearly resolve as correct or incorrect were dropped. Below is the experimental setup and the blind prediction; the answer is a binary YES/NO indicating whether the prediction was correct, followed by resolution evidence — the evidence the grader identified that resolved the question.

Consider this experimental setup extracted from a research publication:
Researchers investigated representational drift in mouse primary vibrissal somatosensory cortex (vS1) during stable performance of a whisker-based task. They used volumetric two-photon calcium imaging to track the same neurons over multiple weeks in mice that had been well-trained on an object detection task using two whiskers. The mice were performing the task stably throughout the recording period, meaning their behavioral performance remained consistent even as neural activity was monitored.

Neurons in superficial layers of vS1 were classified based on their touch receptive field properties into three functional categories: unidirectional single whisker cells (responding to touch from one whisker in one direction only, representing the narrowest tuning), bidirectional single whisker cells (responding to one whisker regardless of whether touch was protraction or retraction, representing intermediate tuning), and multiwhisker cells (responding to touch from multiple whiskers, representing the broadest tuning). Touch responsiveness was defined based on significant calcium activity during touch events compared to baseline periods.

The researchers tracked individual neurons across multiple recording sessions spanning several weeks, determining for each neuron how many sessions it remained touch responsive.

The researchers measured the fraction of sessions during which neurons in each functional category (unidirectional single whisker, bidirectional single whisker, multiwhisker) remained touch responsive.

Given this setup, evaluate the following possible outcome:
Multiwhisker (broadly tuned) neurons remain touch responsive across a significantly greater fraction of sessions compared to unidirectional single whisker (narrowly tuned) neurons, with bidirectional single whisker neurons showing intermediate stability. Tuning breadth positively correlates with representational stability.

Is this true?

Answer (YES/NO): YES